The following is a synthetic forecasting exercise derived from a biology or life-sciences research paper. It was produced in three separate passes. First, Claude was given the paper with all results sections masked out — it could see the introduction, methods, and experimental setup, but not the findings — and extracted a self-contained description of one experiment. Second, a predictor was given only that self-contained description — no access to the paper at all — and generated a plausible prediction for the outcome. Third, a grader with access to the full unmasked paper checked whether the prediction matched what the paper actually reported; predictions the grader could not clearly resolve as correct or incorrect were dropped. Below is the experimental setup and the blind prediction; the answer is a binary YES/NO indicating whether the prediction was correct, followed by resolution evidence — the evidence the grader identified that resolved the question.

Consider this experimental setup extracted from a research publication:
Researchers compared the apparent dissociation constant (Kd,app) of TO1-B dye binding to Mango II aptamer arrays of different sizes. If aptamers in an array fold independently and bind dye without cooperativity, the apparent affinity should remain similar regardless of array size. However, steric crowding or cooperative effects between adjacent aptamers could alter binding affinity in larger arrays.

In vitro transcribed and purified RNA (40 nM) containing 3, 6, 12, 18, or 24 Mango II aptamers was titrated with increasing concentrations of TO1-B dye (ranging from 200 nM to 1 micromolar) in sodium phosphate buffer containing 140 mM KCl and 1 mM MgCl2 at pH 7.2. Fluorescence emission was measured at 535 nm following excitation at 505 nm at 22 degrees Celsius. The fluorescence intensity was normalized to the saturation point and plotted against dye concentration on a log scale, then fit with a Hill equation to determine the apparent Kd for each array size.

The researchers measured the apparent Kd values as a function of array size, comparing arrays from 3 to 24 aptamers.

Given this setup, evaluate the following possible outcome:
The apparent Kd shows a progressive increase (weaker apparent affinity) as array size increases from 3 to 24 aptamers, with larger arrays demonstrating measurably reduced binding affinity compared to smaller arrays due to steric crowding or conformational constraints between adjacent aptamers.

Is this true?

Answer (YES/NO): NO